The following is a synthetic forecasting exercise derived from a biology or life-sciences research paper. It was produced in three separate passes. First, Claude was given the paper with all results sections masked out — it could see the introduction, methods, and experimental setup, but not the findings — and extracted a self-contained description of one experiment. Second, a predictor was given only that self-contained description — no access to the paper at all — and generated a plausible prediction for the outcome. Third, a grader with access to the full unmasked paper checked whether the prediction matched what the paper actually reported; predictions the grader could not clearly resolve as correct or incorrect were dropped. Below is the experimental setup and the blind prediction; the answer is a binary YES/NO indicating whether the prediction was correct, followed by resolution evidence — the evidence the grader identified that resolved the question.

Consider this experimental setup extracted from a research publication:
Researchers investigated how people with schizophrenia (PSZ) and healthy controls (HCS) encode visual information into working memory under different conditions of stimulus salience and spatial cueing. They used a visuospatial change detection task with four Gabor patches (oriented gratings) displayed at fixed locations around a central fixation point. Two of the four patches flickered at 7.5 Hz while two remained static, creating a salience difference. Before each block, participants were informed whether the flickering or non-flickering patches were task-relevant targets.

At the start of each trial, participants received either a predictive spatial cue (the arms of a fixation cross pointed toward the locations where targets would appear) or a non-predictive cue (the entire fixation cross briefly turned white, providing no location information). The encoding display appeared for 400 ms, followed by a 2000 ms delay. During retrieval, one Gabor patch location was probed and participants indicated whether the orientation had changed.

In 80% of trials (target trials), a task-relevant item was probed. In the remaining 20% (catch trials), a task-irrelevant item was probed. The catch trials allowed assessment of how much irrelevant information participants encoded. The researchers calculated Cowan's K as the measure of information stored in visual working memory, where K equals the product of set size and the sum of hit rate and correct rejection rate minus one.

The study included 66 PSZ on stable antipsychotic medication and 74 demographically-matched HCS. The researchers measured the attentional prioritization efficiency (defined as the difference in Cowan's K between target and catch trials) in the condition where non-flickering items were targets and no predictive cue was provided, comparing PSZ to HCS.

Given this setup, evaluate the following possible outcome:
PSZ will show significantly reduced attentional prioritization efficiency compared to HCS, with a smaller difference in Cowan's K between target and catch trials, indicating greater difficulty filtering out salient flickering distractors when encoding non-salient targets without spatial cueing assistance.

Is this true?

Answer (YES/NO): YES